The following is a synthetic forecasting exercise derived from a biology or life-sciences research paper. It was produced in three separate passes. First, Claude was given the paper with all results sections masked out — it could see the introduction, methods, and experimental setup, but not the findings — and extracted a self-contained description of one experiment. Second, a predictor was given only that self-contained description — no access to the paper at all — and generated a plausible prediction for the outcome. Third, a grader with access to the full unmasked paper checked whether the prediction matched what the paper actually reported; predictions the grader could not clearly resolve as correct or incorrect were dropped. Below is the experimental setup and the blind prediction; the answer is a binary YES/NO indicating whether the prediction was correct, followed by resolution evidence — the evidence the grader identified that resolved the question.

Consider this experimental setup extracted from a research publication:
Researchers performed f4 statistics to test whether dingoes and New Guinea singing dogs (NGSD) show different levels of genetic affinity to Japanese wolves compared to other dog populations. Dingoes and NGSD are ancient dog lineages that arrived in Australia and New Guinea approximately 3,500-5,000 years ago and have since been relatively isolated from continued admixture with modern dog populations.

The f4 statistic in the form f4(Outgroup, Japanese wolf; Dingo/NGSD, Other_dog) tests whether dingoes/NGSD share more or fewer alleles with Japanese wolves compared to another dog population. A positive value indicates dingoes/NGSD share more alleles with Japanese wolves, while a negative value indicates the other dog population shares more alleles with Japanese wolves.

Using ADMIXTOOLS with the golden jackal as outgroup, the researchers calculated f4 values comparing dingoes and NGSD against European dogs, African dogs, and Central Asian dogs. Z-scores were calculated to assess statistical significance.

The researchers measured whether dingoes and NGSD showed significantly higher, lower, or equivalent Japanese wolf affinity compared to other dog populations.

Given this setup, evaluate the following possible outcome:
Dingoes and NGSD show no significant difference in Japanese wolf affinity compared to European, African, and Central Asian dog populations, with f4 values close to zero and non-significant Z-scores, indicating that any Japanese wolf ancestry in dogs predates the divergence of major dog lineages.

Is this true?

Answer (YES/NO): NO